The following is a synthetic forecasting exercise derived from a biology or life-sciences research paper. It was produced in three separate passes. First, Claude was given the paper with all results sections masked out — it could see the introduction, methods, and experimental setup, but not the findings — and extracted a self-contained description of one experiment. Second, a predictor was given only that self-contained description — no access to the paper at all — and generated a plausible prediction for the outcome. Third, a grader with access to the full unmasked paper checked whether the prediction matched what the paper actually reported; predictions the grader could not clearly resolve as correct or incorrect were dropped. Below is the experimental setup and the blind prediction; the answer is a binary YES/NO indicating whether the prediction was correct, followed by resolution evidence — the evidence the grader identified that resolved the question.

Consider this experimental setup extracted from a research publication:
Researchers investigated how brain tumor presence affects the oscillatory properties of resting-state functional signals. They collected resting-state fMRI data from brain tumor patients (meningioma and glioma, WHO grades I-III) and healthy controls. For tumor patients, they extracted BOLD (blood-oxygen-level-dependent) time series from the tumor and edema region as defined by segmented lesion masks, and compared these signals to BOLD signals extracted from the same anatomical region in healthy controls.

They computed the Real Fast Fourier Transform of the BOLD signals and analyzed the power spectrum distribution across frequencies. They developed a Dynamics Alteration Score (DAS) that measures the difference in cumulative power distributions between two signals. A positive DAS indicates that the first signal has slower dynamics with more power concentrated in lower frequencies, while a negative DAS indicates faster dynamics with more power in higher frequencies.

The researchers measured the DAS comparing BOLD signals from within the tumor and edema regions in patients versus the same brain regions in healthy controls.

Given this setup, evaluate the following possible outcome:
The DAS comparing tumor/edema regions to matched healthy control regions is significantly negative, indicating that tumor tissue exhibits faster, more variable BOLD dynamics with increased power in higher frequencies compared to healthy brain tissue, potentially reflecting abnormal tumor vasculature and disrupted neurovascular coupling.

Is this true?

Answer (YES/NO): NO